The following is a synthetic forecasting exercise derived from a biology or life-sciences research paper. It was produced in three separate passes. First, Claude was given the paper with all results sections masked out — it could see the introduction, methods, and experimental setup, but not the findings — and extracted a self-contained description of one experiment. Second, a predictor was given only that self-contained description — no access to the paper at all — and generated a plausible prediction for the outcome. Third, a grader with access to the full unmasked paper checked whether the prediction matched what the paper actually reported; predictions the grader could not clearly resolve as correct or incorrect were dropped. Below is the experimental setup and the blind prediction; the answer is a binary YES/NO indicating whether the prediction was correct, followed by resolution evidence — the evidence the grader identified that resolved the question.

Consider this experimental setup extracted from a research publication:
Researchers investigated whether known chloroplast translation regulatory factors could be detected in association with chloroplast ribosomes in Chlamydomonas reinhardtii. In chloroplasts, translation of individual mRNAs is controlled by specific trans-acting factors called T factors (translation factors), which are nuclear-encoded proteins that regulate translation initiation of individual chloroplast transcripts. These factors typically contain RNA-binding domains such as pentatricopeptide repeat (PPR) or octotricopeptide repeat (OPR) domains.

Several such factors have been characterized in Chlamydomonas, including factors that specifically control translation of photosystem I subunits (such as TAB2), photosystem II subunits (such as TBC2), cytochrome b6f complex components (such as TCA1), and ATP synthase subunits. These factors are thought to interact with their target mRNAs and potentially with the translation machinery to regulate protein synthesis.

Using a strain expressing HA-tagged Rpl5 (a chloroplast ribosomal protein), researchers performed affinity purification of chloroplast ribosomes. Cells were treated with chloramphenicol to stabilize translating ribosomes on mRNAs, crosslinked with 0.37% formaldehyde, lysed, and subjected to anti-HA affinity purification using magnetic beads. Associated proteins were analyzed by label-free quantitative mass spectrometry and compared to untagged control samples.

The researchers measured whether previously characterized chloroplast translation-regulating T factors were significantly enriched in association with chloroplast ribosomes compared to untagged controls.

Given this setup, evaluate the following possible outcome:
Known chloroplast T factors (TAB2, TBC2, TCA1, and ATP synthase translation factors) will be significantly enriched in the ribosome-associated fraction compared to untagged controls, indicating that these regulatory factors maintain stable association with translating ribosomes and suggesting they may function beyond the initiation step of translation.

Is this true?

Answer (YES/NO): NO